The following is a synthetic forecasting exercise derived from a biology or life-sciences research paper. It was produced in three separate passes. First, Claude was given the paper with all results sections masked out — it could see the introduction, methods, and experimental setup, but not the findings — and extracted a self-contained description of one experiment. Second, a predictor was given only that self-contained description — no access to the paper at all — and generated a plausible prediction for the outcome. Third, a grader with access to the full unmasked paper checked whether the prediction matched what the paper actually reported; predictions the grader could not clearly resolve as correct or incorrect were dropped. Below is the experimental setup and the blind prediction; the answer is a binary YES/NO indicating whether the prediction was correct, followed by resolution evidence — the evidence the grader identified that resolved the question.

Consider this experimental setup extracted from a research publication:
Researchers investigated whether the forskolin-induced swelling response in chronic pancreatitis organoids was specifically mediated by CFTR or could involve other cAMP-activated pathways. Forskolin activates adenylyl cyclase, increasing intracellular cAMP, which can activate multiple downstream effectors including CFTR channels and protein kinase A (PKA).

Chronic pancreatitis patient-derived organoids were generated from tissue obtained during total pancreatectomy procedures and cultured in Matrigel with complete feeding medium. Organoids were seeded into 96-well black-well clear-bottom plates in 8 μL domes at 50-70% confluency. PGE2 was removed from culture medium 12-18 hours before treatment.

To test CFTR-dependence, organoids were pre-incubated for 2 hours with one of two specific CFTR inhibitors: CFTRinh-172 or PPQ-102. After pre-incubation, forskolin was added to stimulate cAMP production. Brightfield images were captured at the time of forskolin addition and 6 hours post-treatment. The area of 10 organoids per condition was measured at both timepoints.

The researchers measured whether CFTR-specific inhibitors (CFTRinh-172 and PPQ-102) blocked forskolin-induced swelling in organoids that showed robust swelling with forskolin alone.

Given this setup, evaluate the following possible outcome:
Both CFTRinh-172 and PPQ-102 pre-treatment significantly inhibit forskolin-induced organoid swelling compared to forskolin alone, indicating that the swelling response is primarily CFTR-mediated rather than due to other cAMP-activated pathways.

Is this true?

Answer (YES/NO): YES